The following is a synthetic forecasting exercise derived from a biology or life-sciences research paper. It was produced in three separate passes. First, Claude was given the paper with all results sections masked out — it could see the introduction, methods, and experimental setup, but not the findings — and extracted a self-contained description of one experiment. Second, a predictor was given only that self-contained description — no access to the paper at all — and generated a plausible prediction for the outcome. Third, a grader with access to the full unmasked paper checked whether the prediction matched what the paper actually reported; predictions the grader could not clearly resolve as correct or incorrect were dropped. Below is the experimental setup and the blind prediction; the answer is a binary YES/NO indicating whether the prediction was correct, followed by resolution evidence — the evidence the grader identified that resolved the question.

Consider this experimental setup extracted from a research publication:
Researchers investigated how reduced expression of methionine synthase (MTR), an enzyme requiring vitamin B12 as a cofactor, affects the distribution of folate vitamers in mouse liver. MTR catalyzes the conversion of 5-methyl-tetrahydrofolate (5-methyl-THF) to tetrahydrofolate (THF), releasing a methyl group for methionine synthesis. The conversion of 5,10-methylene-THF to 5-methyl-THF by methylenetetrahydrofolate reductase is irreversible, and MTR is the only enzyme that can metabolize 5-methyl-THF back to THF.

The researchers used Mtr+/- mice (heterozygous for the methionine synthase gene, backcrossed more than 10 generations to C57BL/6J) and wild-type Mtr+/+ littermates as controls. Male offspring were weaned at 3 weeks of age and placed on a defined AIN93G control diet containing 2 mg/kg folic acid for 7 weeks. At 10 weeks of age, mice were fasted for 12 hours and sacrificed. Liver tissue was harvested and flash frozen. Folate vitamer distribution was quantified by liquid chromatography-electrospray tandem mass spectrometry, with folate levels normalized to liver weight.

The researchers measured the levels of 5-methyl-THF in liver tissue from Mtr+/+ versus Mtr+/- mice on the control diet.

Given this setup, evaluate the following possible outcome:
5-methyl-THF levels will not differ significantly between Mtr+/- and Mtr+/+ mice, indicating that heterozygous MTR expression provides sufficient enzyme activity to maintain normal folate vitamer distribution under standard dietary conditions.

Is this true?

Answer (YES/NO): NO